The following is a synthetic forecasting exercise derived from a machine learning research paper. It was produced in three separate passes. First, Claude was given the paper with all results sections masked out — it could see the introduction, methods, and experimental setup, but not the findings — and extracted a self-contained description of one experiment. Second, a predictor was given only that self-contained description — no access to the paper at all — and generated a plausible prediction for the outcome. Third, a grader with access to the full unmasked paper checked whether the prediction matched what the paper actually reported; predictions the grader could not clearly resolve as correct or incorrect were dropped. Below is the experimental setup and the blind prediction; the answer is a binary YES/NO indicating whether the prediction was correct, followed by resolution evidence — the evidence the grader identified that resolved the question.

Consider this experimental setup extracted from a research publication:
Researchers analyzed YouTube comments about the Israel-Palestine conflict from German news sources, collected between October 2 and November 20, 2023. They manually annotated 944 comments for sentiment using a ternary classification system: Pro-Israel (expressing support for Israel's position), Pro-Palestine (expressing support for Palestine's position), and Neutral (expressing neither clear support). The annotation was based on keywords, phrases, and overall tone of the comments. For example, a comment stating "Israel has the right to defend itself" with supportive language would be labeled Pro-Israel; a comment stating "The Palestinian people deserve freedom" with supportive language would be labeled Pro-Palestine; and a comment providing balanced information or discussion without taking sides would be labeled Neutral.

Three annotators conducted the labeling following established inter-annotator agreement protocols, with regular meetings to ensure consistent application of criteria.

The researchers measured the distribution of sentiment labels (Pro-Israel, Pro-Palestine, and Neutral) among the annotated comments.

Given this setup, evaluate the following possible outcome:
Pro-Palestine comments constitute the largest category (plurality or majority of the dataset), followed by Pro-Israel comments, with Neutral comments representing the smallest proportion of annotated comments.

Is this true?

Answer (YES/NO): NO